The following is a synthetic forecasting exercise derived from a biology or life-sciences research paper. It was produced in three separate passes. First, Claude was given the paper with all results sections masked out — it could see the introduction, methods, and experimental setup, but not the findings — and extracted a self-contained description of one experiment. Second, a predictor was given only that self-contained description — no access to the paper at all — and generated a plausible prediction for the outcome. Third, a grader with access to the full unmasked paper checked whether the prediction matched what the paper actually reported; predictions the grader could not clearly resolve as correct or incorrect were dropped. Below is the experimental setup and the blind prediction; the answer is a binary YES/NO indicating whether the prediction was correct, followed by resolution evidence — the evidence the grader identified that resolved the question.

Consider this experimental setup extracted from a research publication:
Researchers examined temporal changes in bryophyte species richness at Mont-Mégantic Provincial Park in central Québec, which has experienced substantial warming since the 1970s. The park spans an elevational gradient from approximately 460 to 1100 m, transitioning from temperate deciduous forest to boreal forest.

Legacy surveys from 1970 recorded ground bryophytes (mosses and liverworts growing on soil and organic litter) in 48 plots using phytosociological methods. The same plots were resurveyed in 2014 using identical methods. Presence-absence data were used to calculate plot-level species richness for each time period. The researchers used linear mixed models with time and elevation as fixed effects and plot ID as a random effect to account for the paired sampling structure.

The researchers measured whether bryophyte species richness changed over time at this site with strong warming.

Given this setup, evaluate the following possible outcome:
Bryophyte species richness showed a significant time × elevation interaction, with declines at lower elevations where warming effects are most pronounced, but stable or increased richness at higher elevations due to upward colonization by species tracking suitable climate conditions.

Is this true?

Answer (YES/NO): NO